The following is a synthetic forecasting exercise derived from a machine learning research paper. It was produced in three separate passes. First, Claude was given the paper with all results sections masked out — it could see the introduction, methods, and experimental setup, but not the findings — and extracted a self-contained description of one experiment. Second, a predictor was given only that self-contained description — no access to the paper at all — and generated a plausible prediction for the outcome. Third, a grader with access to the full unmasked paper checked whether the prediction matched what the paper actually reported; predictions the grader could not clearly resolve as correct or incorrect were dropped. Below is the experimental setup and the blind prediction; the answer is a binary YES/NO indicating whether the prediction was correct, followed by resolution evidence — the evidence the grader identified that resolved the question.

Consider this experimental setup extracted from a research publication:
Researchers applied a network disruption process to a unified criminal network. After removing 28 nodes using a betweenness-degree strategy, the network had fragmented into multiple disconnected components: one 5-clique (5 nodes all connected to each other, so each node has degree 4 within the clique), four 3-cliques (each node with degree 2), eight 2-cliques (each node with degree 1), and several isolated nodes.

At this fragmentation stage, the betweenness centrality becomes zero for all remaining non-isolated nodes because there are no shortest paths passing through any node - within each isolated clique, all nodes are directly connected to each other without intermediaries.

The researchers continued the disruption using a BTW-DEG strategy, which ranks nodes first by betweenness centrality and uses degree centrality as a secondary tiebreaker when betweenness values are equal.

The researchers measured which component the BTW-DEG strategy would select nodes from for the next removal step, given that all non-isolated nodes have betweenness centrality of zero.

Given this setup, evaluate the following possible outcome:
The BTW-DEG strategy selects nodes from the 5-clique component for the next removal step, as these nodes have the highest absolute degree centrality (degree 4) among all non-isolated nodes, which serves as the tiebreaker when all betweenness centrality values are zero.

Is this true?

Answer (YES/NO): YES